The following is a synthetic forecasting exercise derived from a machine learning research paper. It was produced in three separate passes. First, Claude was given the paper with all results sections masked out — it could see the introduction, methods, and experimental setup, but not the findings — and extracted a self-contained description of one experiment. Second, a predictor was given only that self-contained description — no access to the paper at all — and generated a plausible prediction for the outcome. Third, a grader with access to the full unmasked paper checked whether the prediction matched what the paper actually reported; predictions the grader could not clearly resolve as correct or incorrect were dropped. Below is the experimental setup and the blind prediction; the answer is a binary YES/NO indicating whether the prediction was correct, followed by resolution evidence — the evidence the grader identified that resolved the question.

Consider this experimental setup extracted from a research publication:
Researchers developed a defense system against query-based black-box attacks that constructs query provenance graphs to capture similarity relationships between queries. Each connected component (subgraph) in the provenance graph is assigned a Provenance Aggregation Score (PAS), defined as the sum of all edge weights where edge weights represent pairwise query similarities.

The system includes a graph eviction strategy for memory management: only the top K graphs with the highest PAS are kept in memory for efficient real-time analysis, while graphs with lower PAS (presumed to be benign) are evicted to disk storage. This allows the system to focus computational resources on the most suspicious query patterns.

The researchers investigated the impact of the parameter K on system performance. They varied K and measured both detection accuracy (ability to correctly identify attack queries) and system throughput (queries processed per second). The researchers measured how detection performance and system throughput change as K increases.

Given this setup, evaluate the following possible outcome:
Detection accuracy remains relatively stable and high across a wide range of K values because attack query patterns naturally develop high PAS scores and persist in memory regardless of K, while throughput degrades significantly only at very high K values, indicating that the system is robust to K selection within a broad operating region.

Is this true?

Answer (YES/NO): NO